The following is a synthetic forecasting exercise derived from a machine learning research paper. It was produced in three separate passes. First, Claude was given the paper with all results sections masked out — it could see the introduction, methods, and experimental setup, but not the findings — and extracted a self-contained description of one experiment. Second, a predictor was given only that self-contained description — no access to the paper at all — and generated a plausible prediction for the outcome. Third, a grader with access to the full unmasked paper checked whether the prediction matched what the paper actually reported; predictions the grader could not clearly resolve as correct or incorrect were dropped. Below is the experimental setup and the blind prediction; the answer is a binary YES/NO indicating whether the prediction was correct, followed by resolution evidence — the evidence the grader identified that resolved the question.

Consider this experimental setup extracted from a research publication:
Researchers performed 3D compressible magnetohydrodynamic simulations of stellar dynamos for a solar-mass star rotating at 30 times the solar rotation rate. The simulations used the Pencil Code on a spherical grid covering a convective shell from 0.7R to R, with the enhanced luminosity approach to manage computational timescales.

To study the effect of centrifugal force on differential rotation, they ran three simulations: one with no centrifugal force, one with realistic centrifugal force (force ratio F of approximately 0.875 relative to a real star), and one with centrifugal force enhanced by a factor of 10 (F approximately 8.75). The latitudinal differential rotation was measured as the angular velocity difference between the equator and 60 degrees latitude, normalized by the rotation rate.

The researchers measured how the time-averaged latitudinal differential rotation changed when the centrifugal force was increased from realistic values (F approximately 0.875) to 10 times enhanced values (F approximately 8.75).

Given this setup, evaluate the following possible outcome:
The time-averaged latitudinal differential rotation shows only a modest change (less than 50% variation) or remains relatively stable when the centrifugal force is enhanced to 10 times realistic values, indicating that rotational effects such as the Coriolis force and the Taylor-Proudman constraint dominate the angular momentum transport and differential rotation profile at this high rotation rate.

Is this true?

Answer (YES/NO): NO